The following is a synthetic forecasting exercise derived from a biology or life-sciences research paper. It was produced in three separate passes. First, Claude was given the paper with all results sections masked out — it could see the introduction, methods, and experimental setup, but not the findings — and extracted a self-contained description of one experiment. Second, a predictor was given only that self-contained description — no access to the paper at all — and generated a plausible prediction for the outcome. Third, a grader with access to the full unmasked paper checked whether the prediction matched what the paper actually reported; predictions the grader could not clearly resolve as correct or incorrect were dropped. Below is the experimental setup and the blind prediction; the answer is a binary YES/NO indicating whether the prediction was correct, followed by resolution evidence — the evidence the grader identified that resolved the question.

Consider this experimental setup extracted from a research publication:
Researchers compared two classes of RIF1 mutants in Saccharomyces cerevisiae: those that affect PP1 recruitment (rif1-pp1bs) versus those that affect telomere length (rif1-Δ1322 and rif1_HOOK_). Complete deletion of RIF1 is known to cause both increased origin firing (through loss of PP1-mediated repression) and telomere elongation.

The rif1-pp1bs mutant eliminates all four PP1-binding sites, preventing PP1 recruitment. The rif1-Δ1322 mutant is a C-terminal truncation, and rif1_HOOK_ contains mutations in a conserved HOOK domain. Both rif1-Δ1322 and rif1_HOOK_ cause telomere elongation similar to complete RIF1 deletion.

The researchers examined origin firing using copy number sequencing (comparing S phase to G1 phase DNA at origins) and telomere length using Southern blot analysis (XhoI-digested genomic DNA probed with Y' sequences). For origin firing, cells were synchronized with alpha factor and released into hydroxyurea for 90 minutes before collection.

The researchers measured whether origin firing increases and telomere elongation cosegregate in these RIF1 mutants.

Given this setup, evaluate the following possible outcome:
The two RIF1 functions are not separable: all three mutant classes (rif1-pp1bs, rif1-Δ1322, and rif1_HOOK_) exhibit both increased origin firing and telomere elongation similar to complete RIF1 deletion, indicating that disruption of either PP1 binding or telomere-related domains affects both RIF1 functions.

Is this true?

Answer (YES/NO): NO